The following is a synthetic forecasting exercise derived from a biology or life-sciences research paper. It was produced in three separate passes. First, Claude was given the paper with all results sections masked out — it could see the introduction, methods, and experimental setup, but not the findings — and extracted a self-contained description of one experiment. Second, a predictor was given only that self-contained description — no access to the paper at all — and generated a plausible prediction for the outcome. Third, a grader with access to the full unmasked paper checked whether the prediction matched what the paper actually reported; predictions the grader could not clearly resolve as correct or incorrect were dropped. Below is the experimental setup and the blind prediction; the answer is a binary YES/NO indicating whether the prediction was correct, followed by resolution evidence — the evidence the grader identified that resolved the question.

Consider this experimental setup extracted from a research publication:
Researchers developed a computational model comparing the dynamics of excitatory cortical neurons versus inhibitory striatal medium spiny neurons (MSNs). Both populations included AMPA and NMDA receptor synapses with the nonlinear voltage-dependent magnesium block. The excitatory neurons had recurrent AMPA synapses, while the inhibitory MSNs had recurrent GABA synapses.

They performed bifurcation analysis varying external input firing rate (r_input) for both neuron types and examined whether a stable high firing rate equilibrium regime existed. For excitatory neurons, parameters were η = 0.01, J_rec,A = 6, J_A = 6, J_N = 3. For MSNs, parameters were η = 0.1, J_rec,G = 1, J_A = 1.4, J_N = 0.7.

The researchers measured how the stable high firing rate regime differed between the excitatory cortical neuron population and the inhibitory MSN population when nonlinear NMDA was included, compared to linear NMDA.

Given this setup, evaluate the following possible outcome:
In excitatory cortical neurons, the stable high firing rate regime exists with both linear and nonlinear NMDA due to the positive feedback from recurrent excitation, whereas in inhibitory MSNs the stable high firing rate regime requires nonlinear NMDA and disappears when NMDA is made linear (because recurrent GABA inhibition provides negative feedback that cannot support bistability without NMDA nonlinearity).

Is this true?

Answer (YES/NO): YES